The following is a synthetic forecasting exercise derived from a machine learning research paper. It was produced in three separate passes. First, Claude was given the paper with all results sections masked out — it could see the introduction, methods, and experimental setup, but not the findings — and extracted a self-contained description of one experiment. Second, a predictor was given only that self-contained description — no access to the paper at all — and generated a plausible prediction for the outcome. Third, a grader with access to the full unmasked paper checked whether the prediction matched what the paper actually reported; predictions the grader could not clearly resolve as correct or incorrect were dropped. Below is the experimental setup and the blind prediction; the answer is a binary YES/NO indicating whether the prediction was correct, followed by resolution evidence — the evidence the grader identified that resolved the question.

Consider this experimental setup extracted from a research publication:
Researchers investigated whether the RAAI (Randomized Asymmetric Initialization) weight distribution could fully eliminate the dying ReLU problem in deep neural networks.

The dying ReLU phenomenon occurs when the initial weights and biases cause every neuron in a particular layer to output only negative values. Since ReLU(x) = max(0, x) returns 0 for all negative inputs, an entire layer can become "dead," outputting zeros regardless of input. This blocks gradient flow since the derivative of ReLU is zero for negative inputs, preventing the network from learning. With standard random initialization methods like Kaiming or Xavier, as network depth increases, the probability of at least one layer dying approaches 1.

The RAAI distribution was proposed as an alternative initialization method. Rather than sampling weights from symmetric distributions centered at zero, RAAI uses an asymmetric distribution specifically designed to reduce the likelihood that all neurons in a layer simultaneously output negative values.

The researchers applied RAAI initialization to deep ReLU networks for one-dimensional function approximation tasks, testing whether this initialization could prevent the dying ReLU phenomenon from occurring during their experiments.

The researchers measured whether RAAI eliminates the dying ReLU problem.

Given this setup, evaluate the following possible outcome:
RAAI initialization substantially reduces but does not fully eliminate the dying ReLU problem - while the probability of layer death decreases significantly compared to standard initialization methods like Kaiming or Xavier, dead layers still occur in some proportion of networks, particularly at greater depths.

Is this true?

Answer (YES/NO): YES